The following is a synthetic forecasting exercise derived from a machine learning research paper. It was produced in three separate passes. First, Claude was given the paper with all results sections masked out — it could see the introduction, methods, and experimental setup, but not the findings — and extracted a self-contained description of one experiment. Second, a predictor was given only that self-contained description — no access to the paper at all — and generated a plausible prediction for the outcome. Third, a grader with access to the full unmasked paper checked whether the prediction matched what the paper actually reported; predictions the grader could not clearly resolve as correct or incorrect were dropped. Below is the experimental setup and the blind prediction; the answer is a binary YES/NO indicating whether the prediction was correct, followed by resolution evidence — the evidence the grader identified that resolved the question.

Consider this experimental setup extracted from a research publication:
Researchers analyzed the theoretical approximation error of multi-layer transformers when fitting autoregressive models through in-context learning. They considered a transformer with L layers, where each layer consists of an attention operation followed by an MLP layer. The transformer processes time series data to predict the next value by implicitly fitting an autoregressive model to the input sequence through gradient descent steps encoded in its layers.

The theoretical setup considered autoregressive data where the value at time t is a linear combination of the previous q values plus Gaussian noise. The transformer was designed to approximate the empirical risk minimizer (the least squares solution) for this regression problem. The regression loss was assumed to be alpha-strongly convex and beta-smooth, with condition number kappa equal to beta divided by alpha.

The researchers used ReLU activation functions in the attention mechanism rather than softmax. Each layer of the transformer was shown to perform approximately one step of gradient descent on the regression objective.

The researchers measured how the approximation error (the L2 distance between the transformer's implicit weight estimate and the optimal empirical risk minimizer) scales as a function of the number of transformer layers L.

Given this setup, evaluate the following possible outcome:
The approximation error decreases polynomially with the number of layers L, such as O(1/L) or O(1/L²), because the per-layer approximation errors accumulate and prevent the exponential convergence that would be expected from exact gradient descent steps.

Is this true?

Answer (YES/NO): NO